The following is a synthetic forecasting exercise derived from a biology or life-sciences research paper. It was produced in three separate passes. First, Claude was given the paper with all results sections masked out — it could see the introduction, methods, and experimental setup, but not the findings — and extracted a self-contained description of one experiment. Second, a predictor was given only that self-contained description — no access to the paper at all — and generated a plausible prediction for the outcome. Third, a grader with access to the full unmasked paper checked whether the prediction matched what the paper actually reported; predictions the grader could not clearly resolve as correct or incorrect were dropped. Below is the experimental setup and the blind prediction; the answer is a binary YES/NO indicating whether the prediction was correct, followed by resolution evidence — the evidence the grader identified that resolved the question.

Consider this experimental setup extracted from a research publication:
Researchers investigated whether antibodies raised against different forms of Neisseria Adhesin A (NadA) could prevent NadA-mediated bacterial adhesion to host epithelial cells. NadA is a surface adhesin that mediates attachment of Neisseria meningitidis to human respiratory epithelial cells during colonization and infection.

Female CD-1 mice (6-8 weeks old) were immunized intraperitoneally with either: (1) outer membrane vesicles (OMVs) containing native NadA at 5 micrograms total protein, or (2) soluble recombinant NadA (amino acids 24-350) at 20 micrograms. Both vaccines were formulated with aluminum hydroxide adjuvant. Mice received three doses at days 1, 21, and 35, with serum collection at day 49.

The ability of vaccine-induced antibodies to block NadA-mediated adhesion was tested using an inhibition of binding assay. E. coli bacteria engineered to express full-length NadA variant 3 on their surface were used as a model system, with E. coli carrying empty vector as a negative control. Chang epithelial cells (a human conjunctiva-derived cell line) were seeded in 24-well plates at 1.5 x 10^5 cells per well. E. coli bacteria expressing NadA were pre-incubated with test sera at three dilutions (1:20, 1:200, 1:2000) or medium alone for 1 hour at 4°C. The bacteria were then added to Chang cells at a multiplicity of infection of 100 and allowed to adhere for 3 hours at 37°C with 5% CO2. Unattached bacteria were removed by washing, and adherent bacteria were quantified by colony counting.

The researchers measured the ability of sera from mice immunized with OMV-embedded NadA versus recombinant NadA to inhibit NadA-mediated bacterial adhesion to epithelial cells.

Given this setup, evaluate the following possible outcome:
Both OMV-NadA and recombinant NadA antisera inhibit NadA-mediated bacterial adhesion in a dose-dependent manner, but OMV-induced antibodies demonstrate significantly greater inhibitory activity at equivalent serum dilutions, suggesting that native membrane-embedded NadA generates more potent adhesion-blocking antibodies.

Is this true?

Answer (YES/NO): YES